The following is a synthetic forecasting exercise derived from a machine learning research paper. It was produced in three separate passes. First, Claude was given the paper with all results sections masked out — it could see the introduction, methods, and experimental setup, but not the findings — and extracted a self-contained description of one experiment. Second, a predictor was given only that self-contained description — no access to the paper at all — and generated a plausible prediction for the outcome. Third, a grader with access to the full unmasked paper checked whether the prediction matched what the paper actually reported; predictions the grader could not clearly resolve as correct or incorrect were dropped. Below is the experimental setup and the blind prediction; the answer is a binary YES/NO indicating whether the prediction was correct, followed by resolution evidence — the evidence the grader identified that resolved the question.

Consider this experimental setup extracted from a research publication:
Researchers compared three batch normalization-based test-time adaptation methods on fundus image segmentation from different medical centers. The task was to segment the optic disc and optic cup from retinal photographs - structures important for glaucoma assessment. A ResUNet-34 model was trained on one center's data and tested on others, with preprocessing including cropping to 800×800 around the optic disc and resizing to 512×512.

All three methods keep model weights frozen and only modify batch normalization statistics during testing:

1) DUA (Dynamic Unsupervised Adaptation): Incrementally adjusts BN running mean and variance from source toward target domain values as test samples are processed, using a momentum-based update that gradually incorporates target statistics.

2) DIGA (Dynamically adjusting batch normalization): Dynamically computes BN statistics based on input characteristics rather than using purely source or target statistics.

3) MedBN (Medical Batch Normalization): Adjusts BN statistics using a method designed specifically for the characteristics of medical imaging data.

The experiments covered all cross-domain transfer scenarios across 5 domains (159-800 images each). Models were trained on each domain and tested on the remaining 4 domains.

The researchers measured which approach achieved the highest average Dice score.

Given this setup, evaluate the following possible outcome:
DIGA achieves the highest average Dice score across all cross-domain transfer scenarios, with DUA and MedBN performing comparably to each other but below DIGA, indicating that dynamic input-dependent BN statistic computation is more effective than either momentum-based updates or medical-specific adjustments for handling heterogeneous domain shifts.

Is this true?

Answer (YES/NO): YES